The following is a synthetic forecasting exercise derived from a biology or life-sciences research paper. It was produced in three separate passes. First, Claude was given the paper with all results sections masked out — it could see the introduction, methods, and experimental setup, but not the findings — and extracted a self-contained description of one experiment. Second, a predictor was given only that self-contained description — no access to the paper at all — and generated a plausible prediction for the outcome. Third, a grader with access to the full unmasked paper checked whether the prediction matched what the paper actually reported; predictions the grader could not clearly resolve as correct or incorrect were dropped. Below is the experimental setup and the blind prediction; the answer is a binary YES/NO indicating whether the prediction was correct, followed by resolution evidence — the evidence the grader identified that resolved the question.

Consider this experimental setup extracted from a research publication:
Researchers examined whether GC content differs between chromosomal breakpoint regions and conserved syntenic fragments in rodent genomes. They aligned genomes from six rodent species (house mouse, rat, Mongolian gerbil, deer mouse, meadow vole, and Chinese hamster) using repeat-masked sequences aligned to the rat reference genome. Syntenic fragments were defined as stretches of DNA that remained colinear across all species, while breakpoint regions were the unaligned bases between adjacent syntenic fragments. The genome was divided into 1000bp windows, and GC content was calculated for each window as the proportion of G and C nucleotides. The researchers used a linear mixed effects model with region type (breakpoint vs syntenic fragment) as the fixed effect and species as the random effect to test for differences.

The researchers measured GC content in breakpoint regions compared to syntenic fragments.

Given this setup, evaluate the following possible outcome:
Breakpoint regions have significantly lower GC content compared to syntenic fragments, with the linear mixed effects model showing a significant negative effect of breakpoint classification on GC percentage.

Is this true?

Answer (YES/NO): YES